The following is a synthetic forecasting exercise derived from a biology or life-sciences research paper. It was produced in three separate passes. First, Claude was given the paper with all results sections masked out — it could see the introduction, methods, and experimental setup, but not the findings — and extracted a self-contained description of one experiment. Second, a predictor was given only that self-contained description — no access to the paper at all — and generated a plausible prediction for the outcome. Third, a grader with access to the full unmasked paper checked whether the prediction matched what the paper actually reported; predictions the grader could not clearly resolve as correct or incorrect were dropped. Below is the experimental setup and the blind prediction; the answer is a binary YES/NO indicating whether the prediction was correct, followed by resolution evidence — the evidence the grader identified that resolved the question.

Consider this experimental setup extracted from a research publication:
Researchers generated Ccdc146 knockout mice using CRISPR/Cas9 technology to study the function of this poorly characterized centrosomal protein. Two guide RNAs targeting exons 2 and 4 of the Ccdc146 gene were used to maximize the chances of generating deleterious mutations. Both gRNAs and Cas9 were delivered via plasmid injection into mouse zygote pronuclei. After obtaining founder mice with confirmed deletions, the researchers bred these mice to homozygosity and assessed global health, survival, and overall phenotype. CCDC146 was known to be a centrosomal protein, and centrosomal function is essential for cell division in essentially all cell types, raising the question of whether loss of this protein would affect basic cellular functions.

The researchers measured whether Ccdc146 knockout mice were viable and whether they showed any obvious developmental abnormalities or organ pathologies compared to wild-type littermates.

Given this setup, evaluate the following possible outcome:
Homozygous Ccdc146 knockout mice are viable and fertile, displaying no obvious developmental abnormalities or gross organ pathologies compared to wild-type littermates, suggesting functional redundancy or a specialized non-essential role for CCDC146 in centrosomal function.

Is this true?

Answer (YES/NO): NO